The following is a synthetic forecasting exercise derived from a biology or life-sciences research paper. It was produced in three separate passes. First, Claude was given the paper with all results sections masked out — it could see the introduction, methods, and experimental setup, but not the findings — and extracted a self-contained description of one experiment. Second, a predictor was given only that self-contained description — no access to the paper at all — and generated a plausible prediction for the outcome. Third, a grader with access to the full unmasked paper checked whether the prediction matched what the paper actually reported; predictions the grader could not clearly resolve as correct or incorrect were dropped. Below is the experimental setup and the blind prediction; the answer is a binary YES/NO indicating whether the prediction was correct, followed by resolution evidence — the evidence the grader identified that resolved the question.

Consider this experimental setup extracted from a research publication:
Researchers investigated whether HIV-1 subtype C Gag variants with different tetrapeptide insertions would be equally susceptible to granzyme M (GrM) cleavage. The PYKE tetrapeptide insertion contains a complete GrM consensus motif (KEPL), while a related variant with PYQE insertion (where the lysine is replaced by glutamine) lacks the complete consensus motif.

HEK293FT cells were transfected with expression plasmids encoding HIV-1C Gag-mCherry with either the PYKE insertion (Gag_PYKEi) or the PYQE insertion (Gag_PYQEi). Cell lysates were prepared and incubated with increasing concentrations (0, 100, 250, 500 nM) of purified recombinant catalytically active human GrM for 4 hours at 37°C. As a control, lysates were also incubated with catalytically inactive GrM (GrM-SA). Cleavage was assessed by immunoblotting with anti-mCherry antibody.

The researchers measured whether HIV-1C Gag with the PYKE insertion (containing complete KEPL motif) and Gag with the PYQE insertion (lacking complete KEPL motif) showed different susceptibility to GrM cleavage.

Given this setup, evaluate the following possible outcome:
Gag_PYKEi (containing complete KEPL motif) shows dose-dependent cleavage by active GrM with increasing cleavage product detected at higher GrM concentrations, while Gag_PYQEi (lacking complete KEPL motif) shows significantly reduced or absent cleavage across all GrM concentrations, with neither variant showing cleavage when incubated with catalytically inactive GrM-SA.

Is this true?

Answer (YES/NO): NO